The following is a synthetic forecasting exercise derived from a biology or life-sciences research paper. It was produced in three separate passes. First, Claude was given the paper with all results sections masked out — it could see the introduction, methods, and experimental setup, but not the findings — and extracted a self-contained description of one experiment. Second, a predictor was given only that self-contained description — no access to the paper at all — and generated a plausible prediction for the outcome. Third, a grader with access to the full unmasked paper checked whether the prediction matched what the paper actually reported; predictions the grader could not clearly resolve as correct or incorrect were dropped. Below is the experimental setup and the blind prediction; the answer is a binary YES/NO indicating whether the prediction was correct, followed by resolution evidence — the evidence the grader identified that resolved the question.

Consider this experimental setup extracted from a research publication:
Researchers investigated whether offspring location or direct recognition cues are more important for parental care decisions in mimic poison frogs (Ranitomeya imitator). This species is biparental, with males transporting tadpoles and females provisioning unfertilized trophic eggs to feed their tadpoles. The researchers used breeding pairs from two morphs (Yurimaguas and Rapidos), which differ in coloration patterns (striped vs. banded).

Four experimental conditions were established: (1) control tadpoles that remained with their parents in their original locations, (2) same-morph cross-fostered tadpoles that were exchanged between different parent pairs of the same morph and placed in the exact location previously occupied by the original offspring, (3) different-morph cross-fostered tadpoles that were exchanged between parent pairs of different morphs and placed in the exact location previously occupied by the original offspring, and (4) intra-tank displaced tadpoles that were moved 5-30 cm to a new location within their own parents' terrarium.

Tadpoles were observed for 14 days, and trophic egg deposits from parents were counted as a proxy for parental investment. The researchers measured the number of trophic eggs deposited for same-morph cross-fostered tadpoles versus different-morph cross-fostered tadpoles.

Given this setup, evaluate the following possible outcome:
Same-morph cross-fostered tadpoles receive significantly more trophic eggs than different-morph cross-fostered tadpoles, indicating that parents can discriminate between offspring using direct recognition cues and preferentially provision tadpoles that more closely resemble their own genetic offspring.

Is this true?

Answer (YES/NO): NO